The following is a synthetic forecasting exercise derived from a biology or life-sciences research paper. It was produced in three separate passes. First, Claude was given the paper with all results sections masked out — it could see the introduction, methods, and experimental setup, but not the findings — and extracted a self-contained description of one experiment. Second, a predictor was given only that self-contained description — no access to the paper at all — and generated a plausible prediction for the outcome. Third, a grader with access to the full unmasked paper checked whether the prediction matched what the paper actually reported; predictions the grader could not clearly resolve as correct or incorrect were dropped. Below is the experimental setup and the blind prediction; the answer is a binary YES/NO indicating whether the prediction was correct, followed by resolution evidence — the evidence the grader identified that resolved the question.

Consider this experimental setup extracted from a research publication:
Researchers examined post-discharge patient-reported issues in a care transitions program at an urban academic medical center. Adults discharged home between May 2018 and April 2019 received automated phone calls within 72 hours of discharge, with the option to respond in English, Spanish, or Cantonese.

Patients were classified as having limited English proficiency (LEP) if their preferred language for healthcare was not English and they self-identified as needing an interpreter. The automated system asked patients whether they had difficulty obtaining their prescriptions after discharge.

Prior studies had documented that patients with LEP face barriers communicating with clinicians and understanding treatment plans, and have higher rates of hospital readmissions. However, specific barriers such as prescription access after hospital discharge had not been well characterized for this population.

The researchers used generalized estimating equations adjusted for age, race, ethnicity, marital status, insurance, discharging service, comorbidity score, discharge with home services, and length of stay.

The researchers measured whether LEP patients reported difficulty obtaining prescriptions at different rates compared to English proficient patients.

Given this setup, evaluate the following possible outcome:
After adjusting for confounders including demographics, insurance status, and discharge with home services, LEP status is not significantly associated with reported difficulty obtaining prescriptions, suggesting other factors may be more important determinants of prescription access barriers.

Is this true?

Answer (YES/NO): NO